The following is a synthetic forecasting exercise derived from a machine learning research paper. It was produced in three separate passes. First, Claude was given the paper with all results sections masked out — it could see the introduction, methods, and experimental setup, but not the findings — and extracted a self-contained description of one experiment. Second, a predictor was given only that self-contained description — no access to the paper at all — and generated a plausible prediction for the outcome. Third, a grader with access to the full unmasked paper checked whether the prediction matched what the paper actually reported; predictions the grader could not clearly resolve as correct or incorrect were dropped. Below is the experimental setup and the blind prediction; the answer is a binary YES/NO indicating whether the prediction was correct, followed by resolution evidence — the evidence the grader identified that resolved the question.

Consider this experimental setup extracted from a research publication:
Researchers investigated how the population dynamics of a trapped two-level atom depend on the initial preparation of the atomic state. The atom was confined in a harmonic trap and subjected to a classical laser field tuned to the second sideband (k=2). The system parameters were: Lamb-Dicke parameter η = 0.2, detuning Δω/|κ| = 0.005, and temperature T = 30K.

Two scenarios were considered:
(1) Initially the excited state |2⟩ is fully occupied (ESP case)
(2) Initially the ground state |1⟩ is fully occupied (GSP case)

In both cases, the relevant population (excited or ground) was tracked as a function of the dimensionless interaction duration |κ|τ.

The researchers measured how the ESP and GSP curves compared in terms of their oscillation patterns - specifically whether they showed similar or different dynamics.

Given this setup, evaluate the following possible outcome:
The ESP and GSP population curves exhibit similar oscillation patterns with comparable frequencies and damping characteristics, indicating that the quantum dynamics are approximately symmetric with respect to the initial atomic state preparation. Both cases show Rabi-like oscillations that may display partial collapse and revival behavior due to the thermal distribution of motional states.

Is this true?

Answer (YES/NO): NO